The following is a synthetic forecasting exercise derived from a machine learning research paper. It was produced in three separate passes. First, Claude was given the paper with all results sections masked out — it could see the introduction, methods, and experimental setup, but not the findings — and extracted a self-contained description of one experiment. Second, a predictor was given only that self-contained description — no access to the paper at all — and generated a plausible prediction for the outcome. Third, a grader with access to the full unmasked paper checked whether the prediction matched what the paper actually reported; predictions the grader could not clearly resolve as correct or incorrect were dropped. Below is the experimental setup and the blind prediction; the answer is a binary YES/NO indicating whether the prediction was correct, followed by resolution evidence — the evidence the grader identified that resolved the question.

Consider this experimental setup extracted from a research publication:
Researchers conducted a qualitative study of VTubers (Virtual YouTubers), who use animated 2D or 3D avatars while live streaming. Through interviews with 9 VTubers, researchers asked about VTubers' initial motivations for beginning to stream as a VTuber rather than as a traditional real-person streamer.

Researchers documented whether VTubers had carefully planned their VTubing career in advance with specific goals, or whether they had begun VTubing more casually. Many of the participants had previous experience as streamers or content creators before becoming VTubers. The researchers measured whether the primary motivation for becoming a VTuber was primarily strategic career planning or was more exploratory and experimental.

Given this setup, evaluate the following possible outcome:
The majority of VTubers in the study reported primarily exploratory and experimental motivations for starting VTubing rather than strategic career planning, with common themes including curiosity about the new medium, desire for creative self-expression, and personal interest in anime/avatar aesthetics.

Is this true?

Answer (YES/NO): NO